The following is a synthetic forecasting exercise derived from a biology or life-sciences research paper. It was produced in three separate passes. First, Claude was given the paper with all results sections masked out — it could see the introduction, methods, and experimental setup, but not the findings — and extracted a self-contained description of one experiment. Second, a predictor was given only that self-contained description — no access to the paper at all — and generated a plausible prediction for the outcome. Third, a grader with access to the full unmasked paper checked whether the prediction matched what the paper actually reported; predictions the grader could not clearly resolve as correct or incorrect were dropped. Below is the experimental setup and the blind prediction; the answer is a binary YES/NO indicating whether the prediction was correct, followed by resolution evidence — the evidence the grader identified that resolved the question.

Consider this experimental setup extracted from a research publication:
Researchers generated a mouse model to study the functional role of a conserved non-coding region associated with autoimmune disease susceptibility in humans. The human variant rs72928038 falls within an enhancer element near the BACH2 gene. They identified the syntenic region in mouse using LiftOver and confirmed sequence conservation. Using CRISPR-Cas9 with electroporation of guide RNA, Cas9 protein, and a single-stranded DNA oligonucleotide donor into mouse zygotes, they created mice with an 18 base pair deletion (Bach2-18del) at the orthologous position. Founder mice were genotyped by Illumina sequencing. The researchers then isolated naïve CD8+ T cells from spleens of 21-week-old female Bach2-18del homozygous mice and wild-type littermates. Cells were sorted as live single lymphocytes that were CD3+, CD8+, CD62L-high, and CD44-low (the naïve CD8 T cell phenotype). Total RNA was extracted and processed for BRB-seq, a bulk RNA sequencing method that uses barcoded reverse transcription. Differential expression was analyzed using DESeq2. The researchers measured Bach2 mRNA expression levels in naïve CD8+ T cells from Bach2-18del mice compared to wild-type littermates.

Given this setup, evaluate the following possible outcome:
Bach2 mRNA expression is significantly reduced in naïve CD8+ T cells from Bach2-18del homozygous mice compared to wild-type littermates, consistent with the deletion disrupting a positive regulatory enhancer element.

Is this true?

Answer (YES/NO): YES